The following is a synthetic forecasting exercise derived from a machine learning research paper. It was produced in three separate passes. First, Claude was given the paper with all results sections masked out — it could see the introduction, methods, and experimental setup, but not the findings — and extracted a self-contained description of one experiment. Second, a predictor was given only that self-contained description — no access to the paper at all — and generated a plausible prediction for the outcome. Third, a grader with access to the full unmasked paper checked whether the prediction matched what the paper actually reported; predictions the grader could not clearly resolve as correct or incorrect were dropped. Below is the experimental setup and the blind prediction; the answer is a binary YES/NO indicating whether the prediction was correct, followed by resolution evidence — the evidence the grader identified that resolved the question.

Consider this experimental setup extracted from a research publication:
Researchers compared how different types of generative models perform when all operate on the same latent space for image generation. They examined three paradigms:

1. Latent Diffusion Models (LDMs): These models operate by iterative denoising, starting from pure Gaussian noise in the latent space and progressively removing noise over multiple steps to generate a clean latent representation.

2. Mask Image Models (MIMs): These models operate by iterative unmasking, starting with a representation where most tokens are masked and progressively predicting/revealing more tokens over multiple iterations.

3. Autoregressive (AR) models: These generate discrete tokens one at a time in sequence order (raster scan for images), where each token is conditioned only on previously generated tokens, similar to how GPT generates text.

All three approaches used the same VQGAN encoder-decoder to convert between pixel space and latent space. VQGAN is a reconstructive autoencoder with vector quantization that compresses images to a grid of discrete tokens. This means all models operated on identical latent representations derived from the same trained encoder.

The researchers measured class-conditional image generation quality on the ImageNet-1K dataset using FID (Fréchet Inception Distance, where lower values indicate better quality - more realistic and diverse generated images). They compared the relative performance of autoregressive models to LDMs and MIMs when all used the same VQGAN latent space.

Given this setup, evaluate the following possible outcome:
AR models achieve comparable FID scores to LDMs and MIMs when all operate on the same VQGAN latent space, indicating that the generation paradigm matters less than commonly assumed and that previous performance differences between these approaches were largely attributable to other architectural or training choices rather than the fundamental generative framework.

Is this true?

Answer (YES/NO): NO